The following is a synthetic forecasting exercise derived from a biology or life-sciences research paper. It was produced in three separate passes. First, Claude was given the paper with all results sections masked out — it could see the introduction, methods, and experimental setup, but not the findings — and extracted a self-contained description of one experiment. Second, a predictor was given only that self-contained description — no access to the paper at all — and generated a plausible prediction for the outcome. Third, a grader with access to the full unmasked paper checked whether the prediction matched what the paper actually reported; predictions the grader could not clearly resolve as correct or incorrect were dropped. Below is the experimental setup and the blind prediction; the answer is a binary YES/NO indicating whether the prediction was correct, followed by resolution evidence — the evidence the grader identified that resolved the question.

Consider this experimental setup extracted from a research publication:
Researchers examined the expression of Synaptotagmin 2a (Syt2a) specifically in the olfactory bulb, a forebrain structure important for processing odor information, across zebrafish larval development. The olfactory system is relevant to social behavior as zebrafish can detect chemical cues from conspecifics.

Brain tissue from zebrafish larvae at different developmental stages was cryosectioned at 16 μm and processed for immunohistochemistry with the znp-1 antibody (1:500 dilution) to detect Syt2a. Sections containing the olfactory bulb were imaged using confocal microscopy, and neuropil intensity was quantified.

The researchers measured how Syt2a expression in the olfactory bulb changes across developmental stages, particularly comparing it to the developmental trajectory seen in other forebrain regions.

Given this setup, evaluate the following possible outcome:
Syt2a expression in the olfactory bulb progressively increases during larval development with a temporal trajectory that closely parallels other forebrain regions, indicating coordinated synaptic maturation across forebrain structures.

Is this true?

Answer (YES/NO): YES